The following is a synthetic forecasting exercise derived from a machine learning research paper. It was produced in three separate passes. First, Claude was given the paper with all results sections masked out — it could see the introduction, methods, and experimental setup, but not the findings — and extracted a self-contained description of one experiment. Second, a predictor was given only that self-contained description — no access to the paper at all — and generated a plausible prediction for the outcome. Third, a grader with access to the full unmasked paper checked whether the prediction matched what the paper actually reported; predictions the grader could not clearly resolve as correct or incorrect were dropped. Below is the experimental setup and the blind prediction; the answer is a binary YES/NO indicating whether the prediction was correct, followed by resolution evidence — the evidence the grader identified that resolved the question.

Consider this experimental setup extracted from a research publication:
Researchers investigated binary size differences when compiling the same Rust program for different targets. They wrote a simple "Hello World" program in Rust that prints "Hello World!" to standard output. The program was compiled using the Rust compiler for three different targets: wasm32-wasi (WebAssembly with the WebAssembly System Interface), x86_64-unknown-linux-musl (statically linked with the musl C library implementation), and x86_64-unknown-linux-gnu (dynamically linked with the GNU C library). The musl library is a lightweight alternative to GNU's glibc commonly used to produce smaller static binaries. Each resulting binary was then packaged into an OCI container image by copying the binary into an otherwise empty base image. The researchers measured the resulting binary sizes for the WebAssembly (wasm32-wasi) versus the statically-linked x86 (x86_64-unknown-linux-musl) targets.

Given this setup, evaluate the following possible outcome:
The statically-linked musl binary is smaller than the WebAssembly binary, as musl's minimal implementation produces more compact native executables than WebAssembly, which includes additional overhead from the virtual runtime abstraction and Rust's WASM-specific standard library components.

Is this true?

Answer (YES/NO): NO